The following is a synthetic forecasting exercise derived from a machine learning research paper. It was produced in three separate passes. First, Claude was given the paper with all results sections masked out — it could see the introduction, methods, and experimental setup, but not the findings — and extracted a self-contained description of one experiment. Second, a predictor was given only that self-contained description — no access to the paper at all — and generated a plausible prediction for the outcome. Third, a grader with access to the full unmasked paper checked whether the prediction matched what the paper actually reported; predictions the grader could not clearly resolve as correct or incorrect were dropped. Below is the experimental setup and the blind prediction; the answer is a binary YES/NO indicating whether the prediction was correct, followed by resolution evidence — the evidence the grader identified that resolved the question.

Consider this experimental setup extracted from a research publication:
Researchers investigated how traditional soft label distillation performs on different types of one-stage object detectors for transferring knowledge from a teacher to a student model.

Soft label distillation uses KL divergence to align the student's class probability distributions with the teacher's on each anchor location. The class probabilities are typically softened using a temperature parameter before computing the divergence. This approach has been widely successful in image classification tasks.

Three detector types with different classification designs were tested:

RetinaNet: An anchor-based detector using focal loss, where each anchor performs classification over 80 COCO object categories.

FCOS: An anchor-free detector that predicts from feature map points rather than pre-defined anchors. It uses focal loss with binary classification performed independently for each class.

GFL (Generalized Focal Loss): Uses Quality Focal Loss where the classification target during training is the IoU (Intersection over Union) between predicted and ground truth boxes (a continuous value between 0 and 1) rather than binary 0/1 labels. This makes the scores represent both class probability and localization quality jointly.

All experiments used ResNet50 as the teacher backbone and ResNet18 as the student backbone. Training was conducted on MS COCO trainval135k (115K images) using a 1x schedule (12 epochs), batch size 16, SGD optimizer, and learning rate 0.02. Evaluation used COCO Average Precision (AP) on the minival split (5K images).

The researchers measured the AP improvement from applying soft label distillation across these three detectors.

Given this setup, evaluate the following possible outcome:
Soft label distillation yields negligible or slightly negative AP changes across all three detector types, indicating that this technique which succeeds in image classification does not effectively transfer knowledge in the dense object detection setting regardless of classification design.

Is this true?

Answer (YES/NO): YES